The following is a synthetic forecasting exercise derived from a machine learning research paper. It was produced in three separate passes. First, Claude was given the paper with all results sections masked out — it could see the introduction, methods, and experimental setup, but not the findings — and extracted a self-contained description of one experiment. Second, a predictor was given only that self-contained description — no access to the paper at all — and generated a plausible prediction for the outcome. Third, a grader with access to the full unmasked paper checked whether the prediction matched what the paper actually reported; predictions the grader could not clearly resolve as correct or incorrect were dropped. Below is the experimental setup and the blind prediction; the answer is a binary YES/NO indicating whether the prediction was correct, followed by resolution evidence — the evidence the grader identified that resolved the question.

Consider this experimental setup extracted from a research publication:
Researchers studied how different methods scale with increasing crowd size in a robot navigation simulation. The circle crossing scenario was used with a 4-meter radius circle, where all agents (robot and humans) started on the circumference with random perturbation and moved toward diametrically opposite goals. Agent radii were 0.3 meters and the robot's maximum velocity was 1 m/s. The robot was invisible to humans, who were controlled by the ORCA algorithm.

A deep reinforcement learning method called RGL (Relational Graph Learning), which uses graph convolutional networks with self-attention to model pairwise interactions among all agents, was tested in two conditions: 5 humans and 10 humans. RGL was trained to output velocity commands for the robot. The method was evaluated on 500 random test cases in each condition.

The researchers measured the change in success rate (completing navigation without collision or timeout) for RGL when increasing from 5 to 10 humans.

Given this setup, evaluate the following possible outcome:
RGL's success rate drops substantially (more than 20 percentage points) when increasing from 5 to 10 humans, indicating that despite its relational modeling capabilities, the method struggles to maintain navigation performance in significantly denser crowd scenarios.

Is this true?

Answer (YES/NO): NO